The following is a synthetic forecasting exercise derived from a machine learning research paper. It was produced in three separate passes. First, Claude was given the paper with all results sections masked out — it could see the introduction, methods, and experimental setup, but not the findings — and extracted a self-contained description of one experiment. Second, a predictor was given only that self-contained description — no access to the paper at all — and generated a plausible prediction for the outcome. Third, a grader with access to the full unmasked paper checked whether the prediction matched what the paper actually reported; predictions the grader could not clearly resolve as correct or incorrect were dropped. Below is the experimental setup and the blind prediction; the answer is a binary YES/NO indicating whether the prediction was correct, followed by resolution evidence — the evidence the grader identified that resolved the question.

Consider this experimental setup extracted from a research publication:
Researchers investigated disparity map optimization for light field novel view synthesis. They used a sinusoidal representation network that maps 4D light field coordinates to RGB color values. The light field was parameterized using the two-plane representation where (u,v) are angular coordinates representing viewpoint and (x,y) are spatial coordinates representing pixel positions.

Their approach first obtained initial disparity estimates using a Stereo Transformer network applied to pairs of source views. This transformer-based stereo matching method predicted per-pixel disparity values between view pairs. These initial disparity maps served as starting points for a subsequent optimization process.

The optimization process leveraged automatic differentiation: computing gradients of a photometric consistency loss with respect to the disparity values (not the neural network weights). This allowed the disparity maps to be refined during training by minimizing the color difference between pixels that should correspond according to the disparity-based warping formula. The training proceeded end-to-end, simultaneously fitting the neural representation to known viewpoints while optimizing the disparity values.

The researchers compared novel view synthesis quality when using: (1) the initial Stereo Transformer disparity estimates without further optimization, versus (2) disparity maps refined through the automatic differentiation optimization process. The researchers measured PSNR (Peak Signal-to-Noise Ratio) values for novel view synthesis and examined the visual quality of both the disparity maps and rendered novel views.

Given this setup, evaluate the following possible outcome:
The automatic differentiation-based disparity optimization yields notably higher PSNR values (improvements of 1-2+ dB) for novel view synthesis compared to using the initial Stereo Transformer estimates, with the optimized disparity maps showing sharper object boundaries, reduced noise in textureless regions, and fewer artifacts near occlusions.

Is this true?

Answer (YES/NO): YES